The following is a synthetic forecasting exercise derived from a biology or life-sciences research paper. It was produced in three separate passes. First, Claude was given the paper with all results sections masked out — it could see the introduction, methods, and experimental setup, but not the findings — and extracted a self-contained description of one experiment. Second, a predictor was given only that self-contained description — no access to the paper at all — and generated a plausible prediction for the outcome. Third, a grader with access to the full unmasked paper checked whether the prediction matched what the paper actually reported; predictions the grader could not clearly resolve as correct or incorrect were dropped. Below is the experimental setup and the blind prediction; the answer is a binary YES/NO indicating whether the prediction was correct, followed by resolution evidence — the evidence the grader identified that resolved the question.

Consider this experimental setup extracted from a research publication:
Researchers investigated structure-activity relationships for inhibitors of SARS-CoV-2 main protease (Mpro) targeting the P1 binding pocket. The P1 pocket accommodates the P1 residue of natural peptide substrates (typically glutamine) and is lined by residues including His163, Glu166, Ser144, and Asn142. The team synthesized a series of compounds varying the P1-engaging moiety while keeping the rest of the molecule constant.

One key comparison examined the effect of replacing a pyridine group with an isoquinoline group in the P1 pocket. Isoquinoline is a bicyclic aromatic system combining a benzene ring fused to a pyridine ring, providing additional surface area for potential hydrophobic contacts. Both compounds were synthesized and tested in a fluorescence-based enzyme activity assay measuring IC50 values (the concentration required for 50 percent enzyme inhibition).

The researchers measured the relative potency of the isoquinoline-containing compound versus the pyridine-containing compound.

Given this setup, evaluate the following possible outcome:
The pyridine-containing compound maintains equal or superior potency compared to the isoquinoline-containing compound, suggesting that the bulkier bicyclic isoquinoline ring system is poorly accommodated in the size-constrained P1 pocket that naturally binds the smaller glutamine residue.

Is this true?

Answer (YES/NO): NO